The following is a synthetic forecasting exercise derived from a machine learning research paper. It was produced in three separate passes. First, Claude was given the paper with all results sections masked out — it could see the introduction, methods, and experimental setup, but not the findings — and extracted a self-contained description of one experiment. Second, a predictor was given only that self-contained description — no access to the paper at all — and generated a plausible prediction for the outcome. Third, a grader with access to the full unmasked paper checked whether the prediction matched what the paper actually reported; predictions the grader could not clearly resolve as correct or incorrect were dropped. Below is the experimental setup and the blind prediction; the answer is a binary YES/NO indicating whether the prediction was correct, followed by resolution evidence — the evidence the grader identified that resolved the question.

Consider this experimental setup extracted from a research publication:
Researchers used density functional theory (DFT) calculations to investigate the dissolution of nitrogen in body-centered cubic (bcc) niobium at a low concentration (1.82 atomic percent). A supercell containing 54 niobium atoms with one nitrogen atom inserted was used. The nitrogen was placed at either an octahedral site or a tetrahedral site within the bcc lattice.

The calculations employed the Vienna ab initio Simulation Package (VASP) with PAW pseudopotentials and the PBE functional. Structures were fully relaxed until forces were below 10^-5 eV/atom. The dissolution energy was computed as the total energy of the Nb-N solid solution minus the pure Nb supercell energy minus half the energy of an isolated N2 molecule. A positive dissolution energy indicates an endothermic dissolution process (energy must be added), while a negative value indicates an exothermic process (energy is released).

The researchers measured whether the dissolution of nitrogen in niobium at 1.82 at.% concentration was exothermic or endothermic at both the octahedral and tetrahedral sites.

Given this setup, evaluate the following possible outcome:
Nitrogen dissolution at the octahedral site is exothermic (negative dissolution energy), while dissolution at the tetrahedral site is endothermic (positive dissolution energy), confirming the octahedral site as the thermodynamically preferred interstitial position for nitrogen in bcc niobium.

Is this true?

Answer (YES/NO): NO